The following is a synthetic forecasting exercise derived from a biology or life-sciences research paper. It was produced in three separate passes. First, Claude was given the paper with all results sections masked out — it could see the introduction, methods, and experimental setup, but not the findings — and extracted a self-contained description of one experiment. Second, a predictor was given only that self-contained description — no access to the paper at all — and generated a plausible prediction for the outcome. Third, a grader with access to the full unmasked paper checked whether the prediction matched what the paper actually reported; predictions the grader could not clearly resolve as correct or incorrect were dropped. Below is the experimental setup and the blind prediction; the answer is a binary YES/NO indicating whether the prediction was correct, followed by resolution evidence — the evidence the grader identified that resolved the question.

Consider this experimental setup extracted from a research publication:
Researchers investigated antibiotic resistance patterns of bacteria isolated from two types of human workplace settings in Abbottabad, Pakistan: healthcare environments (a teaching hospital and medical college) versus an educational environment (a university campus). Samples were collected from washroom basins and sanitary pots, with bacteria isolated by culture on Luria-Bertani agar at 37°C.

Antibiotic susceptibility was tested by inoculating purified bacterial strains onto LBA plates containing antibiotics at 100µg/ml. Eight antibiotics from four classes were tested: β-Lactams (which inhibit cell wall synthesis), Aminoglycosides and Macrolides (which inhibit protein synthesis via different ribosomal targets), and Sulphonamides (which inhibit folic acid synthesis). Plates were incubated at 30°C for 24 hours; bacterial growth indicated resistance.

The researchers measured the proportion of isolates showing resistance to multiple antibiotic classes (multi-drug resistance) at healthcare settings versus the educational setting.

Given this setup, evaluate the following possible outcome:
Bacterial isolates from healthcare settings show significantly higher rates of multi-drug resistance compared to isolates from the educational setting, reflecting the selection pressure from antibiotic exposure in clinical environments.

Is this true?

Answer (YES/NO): NO